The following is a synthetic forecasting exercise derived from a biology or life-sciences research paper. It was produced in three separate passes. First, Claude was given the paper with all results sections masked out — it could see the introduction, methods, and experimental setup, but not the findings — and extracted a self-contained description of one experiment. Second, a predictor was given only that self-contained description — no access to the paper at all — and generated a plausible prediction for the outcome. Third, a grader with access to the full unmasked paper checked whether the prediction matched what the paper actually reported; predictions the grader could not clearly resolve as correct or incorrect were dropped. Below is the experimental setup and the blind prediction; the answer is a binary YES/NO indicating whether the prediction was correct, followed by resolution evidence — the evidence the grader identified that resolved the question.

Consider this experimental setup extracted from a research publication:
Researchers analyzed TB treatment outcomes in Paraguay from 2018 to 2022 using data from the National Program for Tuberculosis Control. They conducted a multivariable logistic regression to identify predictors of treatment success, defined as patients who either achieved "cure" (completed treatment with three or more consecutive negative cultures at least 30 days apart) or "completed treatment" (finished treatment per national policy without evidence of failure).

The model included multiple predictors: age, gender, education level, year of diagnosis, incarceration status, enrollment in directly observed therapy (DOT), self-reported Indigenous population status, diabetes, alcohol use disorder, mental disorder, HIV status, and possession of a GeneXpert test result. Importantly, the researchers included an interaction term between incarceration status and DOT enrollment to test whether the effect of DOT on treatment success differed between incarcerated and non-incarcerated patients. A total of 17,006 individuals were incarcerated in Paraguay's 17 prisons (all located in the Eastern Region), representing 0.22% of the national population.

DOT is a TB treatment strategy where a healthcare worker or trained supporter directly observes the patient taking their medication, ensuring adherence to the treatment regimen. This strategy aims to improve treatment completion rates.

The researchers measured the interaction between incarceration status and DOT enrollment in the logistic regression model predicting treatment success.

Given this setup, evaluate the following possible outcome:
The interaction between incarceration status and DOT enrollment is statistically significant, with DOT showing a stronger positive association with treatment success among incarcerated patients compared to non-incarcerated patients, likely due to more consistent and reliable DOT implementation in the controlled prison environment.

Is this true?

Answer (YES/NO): YES